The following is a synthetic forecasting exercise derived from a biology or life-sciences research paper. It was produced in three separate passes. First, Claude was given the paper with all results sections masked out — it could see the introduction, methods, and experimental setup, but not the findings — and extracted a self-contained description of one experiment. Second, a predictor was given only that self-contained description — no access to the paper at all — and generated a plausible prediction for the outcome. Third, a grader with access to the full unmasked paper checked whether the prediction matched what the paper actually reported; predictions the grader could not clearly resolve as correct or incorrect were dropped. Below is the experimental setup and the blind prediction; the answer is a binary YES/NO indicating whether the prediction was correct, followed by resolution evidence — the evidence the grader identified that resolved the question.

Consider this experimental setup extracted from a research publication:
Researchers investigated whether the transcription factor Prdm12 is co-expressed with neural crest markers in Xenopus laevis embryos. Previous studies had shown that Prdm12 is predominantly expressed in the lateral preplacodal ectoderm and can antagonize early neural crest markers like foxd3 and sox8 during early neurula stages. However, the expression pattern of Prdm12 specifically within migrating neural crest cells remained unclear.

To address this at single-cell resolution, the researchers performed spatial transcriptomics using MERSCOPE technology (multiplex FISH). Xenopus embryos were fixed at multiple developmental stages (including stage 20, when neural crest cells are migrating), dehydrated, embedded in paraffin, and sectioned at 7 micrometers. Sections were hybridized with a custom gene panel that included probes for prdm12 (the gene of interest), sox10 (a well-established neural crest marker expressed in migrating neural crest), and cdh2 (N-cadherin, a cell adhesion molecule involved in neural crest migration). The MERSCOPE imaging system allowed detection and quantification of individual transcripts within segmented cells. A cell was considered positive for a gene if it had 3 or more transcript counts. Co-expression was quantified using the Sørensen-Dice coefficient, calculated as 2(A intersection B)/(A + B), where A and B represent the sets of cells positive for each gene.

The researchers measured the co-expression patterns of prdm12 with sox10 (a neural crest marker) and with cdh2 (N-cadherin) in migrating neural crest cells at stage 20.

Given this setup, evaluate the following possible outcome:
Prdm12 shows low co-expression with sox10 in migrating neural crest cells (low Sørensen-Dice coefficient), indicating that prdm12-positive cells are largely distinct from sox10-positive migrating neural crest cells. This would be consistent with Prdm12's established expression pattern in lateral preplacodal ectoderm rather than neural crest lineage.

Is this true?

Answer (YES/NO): NO